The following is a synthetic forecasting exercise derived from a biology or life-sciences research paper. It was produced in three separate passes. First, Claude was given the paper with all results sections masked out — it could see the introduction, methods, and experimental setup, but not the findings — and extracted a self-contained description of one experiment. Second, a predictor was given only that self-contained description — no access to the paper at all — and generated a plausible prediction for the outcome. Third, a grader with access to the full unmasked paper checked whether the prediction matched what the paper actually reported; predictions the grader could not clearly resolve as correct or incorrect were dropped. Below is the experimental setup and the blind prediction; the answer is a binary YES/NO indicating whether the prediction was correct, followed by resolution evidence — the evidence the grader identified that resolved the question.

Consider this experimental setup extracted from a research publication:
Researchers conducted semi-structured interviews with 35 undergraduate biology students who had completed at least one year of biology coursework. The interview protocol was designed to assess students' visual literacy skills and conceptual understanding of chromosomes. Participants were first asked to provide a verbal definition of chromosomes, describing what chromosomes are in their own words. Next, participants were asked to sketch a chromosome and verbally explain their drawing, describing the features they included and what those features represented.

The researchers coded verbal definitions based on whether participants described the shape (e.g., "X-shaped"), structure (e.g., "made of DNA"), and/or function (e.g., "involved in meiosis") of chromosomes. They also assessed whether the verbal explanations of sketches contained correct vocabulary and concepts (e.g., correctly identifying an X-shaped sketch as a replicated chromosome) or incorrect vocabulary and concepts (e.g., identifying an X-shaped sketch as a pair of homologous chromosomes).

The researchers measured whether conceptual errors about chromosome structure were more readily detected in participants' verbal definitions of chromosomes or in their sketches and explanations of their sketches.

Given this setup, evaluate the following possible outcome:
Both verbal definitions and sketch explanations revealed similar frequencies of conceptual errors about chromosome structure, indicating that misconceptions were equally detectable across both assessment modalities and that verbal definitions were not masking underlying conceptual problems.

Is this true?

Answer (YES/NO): NO